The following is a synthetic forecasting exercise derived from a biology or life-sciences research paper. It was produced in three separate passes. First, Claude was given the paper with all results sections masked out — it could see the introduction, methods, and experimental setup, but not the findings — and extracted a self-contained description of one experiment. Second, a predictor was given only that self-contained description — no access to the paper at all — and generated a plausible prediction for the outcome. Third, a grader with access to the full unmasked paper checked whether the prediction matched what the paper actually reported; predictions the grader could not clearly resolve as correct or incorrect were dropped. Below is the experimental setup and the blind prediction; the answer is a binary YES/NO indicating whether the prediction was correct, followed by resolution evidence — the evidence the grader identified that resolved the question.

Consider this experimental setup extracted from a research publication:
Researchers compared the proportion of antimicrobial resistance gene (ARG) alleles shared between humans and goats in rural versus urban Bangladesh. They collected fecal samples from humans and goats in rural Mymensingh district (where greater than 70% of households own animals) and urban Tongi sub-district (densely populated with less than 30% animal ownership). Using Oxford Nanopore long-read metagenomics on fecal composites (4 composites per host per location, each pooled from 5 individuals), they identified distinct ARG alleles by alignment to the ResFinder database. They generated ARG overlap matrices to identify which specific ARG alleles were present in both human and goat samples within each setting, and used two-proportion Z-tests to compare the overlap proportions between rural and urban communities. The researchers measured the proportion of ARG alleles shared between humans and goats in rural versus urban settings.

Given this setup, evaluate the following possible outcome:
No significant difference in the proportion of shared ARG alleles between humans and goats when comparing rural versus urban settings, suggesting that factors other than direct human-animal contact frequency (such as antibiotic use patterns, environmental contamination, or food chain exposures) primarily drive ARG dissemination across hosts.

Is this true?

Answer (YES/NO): NO